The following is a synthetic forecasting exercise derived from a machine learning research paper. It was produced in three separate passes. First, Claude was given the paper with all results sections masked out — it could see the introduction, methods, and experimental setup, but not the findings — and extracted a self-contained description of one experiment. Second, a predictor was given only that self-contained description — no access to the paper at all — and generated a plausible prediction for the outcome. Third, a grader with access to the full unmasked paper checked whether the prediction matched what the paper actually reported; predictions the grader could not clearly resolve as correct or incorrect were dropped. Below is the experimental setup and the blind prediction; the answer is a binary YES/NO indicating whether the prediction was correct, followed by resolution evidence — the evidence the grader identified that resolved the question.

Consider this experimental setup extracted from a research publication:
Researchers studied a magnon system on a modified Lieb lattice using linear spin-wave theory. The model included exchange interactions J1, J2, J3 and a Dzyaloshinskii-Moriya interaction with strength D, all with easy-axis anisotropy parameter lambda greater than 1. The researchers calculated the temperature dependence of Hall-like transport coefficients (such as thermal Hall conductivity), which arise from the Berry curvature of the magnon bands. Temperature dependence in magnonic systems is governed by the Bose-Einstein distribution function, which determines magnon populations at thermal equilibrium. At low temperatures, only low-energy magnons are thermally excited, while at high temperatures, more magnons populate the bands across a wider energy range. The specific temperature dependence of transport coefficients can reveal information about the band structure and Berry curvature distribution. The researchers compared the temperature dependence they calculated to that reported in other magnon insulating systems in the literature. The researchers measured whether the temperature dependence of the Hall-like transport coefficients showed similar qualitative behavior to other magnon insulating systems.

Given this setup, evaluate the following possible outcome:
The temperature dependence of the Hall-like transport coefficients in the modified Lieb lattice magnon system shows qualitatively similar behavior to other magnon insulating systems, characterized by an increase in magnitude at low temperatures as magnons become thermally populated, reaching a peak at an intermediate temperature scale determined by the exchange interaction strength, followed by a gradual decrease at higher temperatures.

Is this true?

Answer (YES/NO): NO